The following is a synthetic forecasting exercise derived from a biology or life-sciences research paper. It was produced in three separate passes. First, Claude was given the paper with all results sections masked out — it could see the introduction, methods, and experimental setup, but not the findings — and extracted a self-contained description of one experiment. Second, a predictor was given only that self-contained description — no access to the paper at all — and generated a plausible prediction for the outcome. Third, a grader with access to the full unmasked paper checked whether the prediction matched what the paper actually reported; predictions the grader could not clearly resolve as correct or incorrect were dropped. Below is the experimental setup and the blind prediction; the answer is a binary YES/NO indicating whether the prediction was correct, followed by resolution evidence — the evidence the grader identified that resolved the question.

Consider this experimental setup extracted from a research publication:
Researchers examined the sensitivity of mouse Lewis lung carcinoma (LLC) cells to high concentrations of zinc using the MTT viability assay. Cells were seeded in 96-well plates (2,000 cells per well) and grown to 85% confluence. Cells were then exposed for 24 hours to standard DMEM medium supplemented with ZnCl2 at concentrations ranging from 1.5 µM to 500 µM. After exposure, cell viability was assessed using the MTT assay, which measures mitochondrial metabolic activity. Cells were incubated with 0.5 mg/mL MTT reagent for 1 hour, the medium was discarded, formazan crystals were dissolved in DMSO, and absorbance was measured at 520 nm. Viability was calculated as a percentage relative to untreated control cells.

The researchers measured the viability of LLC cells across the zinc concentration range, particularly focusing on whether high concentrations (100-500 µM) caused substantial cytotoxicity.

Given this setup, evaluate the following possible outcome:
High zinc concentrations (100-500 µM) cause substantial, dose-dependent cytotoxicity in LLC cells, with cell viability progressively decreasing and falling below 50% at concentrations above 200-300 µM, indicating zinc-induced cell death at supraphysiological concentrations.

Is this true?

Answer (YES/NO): NO